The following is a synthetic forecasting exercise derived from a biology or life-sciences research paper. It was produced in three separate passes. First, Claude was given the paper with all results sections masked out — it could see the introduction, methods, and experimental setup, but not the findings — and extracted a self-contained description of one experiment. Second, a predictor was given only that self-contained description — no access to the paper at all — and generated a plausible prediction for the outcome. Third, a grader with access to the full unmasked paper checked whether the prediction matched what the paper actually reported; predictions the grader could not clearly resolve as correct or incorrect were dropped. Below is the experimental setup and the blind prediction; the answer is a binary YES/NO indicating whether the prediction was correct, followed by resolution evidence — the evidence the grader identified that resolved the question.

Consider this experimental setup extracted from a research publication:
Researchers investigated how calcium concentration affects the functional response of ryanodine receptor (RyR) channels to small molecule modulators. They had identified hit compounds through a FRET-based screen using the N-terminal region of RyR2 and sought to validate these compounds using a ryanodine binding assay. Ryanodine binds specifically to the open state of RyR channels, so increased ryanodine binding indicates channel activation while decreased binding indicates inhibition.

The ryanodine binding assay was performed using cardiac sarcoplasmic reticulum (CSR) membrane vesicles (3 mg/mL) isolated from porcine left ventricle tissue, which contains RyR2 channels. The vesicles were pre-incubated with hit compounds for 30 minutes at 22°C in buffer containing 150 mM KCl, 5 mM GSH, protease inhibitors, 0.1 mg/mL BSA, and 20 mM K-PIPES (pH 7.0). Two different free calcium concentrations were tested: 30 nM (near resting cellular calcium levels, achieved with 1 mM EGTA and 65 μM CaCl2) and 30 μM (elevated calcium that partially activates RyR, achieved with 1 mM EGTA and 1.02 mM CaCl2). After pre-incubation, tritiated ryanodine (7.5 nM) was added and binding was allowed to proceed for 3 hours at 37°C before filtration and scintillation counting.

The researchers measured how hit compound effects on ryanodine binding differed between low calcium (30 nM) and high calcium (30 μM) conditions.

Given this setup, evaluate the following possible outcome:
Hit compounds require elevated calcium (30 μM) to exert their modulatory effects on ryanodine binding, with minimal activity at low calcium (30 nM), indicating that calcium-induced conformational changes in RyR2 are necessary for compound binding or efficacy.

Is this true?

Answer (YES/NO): NO